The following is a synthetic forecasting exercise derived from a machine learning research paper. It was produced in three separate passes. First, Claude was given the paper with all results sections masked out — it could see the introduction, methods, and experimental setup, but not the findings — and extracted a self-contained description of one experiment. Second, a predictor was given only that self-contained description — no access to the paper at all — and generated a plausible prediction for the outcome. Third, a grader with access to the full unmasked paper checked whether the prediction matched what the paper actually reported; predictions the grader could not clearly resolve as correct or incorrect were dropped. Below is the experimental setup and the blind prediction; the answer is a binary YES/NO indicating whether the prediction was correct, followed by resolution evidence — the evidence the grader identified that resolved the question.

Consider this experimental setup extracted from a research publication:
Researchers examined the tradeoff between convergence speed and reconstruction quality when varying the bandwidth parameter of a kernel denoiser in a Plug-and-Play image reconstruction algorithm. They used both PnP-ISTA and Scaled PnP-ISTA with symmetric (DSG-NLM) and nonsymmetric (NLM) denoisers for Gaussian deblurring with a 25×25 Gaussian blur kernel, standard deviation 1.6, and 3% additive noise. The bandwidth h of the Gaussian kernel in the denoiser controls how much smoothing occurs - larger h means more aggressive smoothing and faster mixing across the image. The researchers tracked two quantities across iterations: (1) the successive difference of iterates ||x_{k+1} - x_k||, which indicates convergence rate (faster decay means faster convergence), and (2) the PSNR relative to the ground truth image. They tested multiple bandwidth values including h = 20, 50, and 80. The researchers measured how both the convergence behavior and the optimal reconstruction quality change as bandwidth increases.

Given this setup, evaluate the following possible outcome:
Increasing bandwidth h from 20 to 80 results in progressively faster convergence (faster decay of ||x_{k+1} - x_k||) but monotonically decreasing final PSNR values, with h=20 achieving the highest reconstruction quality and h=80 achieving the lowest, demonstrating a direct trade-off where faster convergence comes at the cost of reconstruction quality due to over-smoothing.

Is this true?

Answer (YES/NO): NO